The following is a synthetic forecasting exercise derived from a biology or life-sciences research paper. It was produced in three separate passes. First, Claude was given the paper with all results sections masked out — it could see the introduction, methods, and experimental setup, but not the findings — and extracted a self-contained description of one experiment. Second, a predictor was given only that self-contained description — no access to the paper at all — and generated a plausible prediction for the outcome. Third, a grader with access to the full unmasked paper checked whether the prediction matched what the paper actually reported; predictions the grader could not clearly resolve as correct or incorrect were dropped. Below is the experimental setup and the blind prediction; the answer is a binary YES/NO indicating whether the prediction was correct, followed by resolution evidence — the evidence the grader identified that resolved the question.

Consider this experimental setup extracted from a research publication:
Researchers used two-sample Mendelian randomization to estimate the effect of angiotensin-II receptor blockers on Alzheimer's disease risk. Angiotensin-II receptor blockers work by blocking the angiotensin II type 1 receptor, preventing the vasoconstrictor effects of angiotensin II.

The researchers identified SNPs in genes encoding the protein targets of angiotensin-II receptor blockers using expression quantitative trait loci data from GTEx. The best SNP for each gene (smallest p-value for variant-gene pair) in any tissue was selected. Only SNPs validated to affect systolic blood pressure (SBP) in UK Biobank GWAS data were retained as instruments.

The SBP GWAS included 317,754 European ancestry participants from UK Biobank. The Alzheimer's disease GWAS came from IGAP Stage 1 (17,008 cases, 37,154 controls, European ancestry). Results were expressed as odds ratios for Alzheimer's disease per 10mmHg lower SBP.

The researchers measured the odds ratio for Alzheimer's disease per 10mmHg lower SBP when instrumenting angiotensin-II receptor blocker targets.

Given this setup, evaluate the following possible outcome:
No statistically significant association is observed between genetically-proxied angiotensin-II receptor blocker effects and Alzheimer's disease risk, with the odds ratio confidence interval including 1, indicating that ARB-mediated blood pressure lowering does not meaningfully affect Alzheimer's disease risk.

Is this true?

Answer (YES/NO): YES